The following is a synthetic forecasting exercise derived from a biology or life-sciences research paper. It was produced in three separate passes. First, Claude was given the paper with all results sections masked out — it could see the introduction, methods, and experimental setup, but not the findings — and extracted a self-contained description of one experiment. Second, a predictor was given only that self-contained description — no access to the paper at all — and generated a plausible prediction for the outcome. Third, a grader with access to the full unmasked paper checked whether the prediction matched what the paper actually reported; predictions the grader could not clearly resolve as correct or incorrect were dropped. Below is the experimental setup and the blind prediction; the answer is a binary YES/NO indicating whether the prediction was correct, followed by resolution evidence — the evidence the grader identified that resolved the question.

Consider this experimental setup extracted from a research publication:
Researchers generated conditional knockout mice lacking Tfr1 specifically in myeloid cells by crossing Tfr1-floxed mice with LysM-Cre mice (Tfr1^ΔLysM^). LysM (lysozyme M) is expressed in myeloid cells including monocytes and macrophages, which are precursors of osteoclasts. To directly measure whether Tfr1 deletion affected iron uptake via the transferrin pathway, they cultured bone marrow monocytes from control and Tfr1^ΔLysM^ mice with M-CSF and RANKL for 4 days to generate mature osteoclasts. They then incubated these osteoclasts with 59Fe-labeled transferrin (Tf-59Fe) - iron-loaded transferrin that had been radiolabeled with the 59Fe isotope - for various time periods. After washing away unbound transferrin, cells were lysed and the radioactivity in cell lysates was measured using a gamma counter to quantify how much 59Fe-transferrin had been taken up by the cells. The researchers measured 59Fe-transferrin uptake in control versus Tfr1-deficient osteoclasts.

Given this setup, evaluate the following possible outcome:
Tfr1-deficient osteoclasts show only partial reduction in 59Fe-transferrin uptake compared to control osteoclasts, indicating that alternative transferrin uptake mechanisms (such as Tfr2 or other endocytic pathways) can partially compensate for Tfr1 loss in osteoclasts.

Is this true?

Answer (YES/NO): NO